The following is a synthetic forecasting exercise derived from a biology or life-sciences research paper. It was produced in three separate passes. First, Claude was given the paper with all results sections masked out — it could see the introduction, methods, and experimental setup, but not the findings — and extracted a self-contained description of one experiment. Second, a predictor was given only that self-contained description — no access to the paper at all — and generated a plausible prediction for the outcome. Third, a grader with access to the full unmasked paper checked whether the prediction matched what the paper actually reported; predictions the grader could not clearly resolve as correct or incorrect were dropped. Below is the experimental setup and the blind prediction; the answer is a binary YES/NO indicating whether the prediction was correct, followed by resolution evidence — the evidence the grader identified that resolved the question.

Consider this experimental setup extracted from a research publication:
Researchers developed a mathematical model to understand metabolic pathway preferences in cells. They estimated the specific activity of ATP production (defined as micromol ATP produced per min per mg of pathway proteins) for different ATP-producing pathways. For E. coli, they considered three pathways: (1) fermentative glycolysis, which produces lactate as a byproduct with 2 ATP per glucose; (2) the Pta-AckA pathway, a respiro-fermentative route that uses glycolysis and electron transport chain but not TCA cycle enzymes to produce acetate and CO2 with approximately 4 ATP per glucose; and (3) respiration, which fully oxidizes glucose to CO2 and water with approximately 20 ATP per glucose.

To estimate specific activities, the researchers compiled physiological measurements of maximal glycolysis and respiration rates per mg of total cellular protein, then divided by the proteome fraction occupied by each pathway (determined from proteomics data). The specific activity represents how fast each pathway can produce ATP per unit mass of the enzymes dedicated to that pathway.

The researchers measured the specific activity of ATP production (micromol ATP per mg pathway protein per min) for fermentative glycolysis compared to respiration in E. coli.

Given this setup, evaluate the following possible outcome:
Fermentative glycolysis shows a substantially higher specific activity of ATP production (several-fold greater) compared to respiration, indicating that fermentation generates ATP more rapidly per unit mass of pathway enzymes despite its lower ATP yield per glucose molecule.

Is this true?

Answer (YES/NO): NO